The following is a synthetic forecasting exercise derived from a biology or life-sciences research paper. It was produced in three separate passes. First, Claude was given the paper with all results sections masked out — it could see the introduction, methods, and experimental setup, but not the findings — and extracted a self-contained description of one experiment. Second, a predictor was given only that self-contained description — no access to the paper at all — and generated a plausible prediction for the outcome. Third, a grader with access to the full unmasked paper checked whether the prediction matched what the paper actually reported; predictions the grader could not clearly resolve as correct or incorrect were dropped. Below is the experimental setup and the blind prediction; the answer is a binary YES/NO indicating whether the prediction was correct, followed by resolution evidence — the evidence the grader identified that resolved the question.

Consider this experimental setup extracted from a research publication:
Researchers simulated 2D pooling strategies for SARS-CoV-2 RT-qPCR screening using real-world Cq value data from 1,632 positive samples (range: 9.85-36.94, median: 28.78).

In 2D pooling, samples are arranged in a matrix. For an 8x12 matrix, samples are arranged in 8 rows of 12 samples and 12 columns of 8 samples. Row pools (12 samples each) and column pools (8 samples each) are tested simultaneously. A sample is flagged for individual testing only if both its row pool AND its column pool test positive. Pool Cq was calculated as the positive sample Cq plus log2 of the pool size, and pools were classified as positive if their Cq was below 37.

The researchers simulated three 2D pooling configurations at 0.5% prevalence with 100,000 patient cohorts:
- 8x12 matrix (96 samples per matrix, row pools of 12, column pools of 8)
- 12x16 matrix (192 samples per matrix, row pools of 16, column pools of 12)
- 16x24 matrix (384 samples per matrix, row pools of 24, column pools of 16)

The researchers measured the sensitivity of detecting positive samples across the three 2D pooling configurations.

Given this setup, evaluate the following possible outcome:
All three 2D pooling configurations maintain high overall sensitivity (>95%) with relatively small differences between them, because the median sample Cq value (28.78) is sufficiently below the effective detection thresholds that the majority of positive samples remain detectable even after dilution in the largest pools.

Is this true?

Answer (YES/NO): NO